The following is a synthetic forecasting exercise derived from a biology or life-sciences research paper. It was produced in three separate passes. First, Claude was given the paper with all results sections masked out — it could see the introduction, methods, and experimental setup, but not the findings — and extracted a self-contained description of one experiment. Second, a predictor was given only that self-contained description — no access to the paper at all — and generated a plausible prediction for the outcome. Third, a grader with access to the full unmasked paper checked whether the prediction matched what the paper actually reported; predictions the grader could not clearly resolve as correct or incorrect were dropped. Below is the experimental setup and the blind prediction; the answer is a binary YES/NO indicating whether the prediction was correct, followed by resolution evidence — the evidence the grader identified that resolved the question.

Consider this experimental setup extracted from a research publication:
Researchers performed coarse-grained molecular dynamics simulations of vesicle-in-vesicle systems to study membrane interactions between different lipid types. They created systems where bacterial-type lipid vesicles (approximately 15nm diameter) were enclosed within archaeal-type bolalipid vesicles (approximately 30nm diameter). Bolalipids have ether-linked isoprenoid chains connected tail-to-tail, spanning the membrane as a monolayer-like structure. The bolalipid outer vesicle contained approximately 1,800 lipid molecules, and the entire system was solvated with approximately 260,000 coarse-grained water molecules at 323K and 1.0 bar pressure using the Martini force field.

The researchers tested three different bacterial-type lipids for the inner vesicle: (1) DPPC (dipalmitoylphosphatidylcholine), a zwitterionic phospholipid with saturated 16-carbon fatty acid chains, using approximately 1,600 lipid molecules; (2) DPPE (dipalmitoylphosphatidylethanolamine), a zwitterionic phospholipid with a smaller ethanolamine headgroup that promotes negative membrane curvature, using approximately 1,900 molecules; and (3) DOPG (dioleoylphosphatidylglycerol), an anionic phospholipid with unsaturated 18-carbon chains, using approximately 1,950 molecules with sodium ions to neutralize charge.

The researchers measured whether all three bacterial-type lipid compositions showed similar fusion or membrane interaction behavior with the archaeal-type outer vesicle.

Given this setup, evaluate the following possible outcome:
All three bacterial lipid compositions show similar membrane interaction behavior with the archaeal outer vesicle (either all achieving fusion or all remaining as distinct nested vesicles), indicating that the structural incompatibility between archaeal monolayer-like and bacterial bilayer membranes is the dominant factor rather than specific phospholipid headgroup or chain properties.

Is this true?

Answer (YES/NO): NO